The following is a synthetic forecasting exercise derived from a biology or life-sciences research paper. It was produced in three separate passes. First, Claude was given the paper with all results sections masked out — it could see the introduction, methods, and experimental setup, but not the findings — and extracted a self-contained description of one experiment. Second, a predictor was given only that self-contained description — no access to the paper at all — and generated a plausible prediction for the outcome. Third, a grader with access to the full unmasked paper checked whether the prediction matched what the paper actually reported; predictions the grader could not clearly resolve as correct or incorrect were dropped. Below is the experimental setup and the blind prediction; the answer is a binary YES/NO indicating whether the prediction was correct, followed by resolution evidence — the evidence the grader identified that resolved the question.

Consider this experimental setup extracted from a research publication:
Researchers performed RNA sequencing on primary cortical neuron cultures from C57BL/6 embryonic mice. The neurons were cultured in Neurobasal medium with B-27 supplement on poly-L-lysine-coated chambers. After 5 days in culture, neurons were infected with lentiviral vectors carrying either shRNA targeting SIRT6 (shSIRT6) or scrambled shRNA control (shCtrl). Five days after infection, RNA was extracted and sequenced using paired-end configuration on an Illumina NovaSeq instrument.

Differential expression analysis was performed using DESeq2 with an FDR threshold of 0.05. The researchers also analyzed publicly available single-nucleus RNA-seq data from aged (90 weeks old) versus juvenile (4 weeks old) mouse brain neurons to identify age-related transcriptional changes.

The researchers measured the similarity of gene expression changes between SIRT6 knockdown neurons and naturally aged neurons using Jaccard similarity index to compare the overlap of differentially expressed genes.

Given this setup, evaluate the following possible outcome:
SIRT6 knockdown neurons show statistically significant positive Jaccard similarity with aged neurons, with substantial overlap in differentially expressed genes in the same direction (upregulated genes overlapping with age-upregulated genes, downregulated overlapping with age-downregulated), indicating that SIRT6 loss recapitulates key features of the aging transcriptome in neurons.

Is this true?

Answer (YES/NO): NO